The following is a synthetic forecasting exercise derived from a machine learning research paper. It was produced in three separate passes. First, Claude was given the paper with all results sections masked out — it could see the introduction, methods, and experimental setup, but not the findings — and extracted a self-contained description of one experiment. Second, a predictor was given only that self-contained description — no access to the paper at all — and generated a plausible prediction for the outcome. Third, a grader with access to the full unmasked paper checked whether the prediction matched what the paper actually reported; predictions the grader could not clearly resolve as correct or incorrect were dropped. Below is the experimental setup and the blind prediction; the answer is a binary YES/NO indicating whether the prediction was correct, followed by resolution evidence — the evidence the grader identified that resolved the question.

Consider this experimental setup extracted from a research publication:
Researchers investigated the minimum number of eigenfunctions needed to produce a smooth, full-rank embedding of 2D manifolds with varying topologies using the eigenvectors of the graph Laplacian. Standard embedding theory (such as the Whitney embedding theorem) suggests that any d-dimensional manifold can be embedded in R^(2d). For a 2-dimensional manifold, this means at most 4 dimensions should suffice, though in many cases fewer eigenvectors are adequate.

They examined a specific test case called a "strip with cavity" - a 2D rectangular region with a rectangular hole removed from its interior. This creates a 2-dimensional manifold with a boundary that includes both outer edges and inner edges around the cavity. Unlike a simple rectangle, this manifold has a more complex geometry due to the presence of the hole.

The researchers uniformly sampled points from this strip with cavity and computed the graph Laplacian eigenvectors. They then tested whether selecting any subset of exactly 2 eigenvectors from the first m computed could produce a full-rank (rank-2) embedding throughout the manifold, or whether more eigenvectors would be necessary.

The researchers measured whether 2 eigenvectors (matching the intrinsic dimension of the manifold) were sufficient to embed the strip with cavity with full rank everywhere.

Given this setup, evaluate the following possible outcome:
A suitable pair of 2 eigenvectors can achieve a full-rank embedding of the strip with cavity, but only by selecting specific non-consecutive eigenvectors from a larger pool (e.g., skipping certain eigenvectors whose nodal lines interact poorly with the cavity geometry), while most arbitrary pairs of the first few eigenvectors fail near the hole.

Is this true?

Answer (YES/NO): YES